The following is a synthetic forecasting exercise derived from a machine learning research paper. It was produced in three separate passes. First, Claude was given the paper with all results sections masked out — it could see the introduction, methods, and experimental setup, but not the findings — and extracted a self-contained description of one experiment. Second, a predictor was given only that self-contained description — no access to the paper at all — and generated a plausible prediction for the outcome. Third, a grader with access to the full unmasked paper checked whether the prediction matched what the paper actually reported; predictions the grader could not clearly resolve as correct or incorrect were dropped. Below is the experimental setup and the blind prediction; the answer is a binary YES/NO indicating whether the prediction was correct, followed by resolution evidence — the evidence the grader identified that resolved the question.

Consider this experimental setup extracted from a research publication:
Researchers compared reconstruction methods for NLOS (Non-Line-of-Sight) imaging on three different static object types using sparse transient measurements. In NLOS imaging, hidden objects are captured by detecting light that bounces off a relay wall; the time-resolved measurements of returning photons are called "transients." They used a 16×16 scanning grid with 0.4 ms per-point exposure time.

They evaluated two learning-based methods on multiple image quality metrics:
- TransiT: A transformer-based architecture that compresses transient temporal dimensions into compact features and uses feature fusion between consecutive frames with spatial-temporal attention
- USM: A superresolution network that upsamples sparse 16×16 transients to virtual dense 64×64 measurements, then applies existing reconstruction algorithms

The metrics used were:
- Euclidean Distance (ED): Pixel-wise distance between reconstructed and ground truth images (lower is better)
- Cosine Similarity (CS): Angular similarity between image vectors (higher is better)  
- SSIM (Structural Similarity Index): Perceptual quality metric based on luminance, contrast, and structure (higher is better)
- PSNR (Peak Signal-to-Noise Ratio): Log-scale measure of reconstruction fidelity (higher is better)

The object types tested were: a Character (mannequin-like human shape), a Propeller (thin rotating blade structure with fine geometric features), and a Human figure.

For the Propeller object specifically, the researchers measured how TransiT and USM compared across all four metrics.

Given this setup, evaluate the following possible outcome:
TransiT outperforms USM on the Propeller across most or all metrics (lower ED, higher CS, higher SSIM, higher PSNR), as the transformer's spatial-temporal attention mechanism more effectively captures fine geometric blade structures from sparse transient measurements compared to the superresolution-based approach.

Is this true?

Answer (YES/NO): NO